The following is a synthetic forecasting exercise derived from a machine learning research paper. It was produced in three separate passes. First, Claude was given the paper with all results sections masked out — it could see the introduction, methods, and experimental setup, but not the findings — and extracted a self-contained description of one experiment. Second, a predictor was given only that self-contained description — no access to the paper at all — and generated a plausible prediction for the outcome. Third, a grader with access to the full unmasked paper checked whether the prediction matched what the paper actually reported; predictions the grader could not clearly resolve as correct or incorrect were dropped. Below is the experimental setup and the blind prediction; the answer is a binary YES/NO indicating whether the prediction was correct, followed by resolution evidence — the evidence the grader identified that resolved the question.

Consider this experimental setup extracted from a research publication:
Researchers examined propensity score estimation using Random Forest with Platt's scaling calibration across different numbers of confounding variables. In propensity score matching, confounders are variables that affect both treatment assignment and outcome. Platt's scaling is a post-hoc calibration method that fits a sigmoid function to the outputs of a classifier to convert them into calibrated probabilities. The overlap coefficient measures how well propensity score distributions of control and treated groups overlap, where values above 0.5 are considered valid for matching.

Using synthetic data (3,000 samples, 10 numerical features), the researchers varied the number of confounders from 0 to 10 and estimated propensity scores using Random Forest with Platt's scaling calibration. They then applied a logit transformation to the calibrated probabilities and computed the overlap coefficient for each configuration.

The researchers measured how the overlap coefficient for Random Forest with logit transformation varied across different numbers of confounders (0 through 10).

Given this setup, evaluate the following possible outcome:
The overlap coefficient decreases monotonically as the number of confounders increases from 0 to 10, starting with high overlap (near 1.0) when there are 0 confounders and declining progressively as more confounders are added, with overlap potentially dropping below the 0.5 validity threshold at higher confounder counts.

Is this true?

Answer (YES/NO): NO